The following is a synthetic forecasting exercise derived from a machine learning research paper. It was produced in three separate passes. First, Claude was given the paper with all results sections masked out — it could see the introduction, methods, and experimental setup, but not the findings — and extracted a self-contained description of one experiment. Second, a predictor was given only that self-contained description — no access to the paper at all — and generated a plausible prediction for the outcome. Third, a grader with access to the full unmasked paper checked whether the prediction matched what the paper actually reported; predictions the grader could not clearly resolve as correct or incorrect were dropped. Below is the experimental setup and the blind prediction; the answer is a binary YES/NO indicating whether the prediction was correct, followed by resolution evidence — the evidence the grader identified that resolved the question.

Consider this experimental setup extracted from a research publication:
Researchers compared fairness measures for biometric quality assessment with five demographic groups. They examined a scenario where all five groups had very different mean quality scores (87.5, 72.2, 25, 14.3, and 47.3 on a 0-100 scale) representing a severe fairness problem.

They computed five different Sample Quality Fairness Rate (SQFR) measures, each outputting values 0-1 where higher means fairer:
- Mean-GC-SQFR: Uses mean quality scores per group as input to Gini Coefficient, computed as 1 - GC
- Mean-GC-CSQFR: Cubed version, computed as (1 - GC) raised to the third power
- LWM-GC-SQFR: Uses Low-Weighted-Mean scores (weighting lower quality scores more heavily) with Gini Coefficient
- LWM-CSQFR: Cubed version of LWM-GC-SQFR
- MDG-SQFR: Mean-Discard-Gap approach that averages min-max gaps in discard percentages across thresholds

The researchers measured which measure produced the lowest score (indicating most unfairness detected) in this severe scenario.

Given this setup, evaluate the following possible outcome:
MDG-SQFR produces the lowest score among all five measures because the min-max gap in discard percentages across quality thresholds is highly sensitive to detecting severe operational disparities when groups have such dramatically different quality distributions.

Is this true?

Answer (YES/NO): YES